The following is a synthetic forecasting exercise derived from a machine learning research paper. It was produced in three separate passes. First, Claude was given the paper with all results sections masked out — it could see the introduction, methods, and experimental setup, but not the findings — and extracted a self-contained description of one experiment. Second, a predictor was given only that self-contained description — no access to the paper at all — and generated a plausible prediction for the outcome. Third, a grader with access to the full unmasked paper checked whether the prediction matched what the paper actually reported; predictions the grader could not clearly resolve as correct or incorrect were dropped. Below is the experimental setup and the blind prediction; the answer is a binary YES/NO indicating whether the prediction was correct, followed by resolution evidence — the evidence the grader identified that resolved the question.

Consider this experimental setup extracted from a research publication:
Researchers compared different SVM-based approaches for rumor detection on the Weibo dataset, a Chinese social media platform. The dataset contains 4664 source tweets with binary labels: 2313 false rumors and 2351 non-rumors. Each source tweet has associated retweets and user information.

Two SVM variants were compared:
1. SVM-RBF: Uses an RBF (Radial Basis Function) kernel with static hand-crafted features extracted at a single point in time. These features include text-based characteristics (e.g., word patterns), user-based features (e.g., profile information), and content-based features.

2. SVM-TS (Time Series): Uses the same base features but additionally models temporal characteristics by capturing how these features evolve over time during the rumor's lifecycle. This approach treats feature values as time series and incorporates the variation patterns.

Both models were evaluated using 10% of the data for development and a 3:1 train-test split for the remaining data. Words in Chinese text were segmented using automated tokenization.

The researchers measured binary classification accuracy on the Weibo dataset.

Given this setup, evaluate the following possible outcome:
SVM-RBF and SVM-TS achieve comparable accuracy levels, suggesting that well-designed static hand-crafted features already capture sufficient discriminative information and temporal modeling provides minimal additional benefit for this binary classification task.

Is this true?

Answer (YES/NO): NO